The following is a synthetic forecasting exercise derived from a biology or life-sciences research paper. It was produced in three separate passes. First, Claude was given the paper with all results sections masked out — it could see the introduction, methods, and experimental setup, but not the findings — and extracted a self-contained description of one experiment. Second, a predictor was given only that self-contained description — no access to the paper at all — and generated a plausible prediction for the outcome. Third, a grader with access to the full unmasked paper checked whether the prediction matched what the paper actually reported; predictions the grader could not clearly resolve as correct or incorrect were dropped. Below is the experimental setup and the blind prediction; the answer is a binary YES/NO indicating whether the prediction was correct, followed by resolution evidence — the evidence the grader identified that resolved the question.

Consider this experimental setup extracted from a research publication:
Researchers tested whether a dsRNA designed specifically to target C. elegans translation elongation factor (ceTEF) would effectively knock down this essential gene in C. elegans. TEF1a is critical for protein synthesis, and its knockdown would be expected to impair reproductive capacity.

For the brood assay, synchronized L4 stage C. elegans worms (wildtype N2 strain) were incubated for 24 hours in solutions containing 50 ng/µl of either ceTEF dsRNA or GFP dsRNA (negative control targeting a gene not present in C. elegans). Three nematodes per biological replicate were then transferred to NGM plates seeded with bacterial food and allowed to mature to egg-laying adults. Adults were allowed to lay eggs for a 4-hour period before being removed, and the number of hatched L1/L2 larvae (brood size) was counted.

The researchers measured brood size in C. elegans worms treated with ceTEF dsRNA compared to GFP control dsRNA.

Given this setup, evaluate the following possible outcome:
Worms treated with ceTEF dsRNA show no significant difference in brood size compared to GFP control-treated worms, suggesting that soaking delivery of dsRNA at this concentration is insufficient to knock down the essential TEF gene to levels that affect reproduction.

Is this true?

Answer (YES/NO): NO